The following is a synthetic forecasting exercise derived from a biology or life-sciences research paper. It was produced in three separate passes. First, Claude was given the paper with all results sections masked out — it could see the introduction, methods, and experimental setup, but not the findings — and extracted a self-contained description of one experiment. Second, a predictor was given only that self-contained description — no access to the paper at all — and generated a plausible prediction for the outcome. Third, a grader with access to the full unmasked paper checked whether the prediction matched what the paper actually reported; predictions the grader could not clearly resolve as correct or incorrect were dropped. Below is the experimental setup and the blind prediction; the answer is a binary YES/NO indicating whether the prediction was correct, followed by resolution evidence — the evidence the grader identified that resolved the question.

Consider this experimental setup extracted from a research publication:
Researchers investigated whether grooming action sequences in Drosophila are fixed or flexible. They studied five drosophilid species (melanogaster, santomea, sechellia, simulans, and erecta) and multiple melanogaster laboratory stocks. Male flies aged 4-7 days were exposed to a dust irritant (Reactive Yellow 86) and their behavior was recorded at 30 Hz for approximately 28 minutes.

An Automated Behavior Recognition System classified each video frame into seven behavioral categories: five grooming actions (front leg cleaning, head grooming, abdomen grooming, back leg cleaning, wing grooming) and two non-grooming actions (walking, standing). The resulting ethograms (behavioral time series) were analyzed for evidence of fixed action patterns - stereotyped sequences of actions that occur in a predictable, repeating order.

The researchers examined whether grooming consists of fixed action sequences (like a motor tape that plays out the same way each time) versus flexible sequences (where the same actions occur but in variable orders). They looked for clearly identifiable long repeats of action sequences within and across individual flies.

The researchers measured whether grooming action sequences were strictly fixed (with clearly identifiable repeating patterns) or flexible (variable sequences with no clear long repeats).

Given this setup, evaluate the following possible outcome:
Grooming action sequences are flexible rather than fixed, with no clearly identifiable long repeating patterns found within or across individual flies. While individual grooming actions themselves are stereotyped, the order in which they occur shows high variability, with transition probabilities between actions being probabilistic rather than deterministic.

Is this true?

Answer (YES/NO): YES